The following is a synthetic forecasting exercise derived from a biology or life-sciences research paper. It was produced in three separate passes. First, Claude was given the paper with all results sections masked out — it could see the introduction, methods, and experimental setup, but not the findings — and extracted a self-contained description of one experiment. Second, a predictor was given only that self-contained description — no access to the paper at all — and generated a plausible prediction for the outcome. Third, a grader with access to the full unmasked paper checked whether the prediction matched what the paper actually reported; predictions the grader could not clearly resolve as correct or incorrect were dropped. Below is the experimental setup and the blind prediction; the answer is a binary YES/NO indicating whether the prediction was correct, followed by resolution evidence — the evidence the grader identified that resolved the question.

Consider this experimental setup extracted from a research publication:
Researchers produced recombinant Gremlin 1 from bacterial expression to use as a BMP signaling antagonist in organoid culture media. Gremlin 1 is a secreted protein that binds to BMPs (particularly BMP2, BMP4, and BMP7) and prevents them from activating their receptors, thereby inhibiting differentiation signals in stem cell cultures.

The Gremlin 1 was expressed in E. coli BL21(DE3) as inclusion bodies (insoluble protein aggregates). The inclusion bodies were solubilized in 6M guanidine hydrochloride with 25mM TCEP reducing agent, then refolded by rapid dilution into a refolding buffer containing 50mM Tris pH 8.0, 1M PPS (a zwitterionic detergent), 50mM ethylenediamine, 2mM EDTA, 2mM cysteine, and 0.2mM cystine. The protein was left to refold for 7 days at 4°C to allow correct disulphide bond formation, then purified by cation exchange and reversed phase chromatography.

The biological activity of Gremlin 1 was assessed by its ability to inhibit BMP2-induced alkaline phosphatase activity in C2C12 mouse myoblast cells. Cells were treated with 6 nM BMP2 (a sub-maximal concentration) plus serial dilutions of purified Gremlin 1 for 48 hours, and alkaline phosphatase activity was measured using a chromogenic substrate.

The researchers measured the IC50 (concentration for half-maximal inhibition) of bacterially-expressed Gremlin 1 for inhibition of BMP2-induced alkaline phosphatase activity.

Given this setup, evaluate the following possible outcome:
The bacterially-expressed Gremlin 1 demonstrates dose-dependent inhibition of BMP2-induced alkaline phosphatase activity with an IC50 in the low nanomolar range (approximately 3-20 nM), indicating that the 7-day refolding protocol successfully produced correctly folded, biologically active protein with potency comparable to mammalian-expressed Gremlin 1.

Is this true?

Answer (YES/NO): YES